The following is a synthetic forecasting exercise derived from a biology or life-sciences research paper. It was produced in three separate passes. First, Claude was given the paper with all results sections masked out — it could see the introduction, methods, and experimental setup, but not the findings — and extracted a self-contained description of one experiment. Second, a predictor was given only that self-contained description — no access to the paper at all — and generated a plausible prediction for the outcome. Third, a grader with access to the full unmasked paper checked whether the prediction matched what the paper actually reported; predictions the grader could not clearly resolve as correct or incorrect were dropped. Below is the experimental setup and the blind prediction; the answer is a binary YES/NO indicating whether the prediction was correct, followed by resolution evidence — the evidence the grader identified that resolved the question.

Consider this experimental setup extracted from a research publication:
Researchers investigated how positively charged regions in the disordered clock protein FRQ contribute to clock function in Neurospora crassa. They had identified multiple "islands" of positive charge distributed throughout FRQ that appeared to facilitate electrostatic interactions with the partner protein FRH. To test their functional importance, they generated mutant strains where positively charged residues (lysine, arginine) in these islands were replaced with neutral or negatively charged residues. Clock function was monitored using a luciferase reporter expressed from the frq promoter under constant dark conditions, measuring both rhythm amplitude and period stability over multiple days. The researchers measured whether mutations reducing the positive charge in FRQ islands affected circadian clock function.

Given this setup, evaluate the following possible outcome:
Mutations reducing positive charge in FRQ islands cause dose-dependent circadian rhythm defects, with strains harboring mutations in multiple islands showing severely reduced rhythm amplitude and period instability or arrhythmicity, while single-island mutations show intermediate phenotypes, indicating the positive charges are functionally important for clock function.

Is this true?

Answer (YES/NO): NO